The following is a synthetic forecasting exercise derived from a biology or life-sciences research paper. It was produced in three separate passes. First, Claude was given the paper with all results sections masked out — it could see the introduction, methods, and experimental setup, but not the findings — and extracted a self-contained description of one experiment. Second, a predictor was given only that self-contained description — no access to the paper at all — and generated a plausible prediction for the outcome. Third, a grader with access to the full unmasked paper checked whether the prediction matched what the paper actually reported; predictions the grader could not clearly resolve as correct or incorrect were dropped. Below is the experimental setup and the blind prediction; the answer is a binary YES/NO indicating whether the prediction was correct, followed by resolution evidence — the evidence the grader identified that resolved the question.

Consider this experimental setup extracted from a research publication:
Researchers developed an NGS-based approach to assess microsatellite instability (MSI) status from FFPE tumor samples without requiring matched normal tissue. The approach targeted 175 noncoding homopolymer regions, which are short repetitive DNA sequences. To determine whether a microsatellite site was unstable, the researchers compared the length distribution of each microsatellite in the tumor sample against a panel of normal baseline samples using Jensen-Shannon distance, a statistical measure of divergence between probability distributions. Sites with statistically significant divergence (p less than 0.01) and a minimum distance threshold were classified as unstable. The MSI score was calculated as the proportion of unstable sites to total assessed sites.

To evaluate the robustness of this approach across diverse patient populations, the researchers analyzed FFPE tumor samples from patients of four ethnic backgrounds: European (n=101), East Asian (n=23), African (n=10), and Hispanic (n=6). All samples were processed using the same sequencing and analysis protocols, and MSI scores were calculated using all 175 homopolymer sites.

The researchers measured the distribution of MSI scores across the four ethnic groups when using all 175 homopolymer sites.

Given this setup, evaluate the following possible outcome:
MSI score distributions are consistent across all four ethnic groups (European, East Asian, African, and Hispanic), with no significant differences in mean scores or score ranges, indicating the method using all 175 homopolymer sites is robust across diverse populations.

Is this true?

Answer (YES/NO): NO